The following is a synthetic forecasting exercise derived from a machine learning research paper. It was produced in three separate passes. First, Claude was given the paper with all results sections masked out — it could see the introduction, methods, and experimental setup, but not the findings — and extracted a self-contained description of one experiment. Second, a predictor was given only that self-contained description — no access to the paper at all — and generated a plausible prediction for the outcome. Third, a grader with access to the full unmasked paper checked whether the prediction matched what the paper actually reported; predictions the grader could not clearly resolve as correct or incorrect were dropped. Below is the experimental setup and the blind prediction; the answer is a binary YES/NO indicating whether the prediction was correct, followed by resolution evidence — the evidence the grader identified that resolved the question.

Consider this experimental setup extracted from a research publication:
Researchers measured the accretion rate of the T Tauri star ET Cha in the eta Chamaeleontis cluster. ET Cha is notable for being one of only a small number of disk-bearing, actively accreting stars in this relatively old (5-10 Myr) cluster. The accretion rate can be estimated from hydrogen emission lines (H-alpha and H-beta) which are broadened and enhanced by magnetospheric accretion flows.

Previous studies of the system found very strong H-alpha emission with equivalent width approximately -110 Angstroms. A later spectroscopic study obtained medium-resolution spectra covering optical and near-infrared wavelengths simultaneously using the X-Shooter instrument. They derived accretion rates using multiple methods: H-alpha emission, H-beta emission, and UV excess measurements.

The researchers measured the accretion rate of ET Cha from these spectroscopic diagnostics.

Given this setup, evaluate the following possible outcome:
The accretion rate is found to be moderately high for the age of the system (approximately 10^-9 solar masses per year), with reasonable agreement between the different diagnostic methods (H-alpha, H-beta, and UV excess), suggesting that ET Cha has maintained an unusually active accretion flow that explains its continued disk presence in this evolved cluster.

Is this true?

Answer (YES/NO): NO